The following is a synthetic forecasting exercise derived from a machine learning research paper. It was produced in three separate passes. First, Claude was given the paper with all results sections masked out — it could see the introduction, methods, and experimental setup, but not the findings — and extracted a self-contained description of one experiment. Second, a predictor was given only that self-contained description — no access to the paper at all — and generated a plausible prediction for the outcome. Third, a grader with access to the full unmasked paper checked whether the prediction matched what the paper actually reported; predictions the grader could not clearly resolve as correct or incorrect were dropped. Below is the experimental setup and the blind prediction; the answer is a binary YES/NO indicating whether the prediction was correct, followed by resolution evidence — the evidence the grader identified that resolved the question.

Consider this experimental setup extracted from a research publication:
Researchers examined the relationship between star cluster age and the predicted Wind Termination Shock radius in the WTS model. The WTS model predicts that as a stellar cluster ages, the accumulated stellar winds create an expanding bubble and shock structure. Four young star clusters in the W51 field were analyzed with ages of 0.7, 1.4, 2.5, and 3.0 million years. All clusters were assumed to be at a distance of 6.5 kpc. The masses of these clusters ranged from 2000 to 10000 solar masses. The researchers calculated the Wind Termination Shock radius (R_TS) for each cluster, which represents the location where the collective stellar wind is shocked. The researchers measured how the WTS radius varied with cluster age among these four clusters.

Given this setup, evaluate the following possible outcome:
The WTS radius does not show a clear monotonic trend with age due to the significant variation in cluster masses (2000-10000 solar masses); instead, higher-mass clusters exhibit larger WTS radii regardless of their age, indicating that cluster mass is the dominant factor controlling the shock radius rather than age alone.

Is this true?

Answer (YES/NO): NO